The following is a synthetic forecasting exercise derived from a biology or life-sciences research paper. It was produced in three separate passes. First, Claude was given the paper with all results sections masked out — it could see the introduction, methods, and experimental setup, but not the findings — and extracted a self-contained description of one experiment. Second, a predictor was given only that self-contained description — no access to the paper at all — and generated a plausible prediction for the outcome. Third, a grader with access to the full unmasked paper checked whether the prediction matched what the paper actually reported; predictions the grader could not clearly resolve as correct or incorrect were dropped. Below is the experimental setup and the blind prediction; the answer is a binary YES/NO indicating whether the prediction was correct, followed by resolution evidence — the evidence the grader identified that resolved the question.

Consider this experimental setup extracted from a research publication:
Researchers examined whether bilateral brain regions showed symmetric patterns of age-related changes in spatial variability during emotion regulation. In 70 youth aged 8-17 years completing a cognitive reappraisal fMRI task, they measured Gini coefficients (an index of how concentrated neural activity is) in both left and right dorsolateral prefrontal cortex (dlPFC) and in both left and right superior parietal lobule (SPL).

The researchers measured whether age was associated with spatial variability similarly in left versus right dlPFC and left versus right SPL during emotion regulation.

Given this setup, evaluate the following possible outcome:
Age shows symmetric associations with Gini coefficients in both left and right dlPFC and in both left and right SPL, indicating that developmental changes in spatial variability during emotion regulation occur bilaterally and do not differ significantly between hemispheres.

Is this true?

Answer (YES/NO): NO